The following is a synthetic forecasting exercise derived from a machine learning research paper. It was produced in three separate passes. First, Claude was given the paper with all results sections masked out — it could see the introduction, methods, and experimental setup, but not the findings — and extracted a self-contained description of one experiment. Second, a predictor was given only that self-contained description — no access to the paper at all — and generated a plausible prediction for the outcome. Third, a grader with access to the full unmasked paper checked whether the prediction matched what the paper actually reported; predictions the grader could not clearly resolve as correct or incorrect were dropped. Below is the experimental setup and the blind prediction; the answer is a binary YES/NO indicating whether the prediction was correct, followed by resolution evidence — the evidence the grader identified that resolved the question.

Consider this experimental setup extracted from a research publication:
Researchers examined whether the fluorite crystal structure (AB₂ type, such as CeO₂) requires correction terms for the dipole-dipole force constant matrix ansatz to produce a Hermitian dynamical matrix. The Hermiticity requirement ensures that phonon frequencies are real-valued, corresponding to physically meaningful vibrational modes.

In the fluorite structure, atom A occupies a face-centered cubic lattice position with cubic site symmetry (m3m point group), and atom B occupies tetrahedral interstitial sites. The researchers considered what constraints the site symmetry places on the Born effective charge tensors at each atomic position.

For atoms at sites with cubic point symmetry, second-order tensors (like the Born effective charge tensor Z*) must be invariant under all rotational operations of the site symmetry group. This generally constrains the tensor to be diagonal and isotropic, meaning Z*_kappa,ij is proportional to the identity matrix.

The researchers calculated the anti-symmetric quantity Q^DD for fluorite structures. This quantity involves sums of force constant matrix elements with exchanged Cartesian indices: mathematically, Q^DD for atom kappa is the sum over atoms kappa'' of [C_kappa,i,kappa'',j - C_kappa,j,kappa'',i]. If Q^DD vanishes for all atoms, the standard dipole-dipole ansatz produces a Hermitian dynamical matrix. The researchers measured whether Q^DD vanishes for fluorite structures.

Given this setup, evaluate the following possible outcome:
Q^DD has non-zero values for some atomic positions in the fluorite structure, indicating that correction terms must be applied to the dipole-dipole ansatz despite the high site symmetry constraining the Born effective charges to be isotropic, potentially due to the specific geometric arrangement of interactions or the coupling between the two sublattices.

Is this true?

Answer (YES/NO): NO